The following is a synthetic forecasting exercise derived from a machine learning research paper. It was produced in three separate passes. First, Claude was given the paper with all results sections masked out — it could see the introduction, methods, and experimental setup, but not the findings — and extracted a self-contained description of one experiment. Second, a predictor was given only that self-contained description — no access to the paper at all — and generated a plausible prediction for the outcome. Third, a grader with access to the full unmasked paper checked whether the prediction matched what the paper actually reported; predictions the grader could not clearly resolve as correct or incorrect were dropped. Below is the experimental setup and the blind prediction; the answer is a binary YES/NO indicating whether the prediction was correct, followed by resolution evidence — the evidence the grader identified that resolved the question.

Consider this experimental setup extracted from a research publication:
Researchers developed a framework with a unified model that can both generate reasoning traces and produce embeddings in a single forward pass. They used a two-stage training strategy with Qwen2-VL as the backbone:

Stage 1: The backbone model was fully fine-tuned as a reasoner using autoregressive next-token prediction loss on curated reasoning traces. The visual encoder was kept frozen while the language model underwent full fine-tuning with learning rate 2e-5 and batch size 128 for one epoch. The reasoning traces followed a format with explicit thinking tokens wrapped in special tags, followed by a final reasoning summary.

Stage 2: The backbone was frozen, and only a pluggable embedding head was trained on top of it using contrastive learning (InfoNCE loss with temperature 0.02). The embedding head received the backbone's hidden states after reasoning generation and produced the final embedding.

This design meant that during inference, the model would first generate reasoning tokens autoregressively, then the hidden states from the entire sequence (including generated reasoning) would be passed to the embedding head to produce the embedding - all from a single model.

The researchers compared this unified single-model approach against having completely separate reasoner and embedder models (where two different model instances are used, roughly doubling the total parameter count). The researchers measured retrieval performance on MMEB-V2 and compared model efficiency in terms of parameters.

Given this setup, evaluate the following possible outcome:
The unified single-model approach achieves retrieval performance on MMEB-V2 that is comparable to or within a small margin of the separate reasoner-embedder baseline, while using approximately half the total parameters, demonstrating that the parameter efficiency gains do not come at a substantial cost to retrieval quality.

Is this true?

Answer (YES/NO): YES